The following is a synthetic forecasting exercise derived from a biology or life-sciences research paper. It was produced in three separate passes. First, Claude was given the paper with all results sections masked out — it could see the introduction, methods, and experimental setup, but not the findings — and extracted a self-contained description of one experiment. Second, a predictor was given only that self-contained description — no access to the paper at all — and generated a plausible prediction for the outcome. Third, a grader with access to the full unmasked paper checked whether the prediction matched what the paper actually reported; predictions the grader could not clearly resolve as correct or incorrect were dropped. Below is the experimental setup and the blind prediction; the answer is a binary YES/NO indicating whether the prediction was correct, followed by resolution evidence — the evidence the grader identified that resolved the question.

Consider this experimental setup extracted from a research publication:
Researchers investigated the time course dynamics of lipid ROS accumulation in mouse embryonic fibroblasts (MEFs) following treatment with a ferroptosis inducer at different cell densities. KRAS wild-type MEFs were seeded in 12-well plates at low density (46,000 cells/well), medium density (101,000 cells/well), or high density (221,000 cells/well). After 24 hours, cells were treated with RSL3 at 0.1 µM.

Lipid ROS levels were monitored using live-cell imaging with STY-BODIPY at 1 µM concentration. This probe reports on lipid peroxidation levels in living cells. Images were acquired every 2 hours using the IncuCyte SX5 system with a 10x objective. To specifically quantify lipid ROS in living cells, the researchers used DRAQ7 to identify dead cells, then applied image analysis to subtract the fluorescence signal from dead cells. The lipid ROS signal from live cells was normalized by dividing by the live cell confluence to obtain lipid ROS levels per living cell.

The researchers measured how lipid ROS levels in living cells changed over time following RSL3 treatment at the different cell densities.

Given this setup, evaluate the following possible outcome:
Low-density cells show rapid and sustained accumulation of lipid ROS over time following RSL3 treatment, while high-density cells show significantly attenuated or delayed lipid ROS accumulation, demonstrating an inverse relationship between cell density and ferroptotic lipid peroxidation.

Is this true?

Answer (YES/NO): YES